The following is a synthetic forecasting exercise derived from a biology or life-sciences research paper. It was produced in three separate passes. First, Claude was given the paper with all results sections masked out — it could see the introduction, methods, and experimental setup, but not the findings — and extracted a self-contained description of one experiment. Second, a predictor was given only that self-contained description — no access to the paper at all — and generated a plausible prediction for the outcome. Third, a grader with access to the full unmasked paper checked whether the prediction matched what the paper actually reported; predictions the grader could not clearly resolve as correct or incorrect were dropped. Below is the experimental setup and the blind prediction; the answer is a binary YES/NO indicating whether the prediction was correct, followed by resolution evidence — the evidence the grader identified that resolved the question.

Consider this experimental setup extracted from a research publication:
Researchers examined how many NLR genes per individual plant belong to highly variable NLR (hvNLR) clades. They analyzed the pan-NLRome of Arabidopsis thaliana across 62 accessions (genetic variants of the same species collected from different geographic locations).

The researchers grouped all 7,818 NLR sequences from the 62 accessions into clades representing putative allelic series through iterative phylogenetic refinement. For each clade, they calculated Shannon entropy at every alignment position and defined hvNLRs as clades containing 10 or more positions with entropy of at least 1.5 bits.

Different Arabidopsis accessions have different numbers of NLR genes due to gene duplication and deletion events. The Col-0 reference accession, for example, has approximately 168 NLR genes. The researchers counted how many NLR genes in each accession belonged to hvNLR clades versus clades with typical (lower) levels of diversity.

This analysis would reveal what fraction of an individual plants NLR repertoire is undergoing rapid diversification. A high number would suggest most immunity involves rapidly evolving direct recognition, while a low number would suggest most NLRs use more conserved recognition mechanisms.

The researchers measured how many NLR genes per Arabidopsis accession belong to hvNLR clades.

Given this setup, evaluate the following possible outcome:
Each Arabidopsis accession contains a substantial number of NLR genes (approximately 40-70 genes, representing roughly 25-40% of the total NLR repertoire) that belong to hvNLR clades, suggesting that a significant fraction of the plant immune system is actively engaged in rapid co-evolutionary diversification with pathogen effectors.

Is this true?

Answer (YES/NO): NO